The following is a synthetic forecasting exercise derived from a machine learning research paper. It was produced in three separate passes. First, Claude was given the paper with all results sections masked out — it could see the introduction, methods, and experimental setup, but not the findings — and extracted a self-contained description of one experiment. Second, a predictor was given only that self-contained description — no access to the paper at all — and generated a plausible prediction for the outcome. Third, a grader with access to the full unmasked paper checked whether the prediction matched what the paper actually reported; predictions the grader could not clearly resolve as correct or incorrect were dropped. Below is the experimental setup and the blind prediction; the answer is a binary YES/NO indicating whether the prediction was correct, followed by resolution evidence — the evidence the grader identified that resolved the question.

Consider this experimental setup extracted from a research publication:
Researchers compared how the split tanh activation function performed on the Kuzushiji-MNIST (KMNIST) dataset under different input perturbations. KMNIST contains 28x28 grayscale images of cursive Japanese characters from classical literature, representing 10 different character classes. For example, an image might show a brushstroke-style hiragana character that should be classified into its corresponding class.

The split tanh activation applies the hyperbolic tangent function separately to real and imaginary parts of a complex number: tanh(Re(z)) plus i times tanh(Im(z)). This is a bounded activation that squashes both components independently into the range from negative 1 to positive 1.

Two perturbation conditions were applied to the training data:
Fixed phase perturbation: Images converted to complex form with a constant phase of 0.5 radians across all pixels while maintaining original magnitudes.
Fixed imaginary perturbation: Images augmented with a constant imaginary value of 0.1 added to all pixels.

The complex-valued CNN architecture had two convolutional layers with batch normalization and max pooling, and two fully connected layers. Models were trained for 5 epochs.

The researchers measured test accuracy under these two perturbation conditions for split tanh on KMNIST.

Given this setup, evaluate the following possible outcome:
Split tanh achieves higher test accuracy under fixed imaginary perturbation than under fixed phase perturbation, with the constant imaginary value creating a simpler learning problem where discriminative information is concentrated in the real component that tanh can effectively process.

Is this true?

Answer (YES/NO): YES